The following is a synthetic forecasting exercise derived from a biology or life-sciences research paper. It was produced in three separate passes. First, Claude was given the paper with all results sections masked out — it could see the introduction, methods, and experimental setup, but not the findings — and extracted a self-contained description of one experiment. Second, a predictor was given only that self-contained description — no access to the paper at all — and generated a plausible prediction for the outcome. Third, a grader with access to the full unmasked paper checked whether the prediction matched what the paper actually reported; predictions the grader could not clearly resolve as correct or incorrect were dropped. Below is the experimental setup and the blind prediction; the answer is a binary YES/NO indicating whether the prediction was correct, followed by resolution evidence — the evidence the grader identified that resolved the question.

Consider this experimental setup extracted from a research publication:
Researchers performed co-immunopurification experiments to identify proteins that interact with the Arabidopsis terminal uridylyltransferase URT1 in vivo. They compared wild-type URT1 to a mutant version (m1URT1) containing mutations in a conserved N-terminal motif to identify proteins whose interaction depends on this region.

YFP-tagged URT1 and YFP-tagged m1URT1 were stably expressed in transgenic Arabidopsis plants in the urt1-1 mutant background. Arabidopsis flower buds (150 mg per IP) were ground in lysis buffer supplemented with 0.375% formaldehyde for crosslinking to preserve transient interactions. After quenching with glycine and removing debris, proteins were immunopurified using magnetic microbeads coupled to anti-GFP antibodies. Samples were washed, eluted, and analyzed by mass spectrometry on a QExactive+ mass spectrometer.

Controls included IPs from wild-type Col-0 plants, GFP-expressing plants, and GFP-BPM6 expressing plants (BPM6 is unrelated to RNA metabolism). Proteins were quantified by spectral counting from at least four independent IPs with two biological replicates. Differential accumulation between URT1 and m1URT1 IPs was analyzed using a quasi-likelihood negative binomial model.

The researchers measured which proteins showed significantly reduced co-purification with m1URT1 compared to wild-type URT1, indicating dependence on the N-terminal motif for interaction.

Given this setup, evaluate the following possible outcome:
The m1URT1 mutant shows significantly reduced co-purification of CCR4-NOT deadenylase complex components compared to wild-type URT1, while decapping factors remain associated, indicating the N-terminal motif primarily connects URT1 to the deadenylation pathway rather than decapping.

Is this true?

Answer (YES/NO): NO